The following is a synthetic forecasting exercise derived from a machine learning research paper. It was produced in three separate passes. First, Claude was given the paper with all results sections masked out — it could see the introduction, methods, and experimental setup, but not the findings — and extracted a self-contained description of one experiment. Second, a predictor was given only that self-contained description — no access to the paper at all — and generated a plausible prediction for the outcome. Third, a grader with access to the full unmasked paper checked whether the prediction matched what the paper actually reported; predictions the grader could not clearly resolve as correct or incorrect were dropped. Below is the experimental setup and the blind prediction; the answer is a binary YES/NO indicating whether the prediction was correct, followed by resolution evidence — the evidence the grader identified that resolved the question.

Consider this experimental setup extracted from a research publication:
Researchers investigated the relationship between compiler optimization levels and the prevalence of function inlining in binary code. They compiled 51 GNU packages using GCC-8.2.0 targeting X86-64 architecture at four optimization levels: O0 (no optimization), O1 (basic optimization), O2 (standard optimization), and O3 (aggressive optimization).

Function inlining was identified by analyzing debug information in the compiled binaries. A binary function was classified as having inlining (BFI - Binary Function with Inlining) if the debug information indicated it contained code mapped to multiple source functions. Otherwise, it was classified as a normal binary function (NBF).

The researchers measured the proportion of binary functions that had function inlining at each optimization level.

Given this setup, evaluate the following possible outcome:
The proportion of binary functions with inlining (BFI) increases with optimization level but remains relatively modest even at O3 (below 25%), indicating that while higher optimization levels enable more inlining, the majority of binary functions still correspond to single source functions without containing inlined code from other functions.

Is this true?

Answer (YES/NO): NO